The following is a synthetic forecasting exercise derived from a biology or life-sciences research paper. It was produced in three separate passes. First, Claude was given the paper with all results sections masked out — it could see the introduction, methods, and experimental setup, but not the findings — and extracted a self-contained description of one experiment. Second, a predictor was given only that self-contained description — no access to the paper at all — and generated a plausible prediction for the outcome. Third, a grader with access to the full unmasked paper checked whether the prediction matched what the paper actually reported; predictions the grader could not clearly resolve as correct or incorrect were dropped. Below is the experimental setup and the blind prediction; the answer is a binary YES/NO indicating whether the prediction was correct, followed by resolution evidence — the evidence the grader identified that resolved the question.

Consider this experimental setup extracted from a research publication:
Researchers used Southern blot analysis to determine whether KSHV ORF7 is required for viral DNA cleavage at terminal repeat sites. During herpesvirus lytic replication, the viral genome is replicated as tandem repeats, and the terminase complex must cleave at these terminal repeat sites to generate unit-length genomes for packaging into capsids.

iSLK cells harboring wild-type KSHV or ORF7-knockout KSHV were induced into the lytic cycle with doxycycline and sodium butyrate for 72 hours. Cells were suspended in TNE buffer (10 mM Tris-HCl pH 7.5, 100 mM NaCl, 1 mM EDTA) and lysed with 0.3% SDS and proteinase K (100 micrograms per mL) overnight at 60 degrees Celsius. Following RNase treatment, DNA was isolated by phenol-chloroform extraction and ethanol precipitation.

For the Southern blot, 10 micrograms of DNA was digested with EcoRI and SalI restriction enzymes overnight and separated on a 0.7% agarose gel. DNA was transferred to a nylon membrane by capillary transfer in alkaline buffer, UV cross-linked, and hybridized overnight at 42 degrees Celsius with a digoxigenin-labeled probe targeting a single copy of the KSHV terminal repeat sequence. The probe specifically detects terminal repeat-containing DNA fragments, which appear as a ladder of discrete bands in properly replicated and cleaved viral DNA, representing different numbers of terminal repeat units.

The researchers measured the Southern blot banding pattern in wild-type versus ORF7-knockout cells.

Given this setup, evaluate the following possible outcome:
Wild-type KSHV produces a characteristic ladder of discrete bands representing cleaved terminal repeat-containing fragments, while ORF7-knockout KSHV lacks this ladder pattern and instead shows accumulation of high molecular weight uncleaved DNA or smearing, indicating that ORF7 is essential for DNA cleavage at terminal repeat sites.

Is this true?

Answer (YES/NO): YES